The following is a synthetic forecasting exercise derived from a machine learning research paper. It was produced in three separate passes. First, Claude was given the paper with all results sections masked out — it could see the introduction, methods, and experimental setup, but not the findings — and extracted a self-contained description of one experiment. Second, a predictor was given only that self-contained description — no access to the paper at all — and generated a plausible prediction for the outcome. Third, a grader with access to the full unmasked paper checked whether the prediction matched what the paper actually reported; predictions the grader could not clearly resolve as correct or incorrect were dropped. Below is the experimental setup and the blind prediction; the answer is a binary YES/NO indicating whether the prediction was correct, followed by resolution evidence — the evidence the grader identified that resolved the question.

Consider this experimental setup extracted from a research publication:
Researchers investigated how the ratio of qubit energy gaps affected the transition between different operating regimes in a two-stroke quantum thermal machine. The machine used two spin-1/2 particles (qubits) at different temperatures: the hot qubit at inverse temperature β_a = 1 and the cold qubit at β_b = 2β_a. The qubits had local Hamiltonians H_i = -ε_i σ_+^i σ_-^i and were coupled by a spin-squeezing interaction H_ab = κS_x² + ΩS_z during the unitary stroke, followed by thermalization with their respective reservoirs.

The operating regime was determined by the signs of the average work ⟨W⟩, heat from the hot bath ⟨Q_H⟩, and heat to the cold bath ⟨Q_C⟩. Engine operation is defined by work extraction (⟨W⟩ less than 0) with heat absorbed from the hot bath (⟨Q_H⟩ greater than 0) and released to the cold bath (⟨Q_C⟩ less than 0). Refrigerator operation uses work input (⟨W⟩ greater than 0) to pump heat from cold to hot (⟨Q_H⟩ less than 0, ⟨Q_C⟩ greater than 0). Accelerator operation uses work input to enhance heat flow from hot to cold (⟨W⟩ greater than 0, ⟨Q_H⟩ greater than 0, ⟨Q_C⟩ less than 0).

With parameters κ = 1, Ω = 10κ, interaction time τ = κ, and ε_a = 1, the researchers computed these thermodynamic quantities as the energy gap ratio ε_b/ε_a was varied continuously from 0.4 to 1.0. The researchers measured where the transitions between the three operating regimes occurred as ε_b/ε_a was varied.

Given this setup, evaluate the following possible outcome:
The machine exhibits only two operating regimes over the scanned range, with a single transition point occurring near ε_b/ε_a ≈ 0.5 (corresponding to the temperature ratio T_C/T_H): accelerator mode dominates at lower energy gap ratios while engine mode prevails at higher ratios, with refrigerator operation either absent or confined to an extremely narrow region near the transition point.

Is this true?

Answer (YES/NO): NO